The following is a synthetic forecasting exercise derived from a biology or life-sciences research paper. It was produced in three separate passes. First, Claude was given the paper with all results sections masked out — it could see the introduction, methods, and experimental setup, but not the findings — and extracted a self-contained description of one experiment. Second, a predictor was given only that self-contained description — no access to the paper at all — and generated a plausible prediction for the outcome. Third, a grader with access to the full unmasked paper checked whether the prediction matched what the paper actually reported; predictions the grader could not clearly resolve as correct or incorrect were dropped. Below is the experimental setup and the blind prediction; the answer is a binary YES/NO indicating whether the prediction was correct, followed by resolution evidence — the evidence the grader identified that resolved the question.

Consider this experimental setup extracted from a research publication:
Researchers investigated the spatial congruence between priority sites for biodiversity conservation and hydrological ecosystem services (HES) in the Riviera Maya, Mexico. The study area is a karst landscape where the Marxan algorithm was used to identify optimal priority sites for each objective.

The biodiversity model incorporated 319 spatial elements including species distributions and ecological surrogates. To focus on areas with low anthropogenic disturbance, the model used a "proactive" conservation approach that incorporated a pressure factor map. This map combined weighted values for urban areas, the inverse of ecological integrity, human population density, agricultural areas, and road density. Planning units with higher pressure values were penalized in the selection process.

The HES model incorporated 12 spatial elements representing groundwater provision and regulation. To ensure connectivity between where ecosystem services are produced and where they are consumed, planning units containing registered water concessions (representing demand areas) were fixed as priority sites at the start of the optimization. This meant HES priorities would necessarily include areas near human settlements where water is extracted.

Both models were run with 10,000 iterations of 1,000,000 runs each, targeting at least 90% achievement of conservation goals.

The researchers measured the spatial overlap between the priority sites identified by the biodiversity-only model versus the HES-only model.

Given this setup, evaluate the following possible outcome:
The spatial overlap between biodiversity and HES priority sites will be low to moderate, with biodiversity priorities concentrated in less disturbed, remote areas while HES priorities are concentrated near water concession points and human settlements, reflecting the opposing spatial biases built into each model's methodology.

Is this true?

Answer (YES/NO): YES